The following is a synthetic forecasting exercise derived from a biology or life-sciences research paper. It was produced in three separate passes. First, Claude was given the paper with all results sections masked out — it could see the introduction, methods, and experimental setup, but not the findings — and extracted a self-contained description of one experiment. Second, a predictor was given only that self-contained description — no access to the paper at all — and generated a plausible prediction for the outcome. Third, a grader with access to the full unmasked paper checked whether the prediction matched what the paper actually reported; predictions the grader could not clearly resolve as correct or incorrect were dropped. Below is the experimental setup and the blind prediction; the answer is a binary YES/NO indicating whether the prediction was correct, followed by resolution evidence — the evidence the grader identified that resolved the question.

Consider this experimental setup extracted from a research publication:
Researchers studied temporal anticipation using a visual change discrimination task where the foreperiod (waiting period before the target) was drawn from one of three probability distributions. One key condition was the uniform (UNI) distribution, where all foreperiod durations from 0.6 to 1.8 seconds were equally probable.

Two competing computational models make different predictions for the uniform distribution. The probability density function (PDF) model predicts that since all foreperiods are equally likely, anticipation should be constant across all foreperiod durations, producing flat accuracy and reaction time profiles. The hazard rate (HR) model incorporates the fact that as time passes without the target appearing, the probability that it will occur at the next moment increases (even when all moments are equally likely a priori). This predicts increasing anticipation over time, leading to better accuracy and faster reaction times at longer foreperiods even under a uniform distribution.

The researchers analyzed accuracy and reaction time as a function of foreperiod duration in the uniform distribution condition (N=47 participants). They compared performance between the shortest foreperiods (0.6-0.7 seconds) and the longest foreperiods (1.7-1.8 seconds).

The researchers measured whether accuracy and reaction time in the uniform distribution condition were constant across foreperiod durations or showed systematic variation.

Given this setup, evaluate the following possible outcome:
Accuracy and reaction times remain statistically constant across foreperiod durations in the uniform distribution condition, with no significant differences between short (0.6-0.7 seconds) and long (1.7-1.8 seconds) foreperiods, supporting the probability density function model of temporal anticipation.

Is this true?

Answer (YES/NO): NO